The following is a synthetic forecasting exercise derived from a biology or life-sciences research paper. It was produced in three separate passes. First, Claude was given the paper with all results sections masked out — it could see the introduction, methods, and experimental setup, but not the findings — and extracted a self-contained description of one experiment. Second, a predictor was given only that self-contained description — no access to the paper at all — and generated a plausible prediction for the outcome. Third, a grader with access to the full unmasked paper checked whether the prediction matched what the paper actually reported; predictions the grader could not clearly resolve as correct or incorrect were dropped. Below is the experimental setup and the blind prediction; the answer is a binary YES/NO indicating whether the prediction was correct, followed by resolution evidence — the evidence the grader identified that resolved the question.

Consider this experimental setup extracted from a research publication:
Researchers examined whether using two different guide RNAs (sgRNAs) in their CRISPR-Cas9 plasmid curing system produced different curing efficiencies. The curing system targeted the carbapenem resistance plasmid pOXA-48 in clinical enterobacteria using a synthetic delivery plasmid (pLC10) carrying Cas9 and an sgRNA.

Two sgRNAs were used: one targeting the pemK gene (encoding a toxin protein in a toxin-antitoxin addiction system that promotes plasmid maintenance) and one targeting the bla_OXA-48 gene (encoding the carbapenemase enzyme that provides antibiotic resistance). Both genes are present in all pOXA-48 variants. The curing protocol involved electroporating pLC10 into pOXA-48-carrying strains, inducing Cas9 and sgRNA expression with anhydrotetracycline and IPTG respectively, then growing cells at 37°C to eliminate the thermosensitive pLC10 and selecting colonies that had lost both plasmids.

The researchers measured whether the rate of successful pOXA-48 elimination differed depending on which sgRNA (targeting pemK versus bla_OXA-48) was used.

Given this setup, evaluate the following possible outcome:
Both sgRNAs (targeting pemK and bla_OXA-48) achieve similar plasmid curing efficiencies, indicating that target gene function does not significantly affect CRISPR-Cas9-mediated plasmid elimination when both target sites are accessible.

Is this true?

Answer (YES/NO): YES